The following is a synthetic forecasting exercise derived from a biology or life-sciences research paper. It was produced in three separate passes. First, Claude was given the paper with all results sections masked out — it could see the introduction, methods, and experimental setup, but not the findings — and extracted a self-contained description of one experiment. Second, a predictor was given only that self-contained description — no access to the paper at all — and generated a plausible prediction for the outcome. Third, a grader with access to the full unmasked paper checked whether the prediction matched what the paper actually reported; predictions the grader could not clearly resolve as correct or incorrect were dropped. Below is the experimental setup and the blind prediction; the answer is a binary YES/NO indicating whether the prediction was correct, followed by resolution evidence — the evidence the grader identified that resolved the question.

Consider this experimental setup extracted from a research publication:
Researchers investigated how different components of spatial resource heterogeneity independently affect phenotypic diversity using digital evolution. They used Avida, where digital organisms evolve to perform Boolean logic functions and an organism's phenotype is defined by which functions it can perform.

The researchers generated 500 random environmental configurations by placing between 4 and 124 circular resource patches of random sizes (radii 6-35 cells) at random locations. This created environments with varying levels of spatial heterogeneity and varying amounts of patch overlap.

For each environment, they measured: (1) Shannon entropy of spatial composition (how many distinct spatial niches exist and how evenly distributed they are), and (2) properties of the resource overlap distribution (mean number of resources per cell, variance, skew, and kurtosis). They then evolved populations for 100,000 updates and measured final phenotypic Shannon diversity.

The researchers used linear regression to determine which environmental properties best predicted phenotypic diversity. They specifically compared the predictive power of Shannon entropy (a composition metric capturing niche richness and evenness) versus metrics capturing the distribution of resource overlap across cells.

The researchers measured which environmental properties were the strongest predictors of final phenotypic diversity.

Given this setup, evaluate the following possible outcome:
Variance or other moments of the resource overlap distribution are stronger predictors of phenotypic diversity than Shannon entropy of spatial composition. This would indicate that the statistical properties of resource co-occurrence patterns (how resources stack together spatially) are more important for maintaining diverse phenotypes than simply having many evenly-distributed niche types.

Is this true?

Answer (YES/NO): NO